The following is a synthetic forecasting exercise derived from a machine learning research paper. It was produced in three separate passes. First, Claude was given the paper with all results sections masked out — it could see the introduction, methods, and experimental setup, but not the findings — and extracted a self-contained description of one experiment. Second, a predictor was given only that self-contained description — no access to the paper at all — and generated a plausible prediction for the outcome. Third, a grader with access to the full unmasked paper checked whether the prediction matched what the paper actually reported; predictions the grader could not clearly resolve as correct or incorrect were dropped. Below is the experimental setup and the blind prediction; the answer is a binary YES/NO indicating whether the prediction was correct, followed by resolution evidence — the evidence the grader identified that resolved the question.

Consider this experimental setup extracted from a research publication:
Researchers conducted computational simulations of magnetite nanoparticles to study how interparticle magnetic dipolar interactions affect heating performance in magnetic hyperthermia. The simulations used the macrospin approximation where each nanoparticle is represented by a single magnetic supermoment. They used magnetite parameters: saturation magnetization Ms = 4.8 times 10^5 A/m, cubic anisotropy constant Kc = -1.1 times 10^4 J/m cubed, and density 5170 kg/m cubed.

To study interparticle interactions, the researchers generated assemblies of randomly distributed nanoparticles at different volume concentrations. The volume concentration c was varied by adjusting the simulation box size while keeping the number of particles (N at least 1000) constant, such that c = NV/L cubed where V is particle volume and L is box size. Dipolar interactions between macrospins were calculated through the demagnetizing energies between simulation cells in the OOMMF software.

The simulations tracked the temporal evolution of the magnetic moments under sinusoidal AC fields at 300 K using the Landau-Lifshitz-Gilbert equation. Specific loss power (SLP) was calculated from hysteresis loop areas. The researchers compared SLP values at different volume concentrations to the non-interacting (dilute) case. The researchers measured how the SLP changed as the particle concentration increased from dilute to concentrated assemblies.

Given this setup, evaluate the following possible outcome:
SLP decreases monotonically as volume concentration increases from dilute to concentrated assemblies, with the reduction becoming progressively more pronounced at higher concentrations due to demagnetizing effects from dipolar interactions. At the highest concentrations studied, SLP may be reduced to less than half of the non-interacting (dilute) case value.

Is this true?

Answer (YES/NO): YES